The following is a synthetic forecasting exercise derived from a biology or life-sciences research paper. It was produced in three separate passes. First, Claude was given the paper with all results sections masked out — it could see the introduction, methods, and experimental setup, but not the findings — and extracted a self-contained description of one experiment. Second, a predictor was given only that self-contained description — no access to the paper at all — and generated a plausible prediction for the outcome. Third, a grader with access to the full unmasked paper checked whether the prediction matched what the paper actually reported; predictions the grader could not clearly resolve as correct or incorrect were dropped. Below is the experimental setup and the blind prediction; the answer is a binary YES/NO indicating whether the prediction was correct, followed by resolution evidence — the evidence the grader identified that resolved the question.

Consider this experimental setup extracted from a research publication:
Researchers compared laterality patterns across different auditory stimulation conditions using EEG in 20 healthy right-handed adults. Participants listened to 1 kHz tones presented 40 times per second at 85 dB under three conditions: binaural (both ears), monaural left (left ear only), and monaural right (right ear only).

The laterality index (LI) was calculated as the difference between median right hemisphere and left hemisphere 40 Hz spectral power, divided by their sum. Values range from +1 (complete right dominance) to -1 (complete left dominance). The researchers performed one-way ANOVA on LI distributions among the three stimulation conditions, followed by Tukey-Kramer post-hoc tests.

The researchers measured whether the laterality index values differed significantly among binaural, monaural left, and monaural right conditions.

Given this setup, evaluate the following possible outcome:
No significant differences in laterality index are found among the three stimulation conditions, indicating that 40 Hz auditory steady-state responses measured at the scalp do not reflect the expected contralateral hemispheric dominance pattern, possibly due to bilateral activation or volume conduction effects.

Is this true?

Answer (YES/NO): NO